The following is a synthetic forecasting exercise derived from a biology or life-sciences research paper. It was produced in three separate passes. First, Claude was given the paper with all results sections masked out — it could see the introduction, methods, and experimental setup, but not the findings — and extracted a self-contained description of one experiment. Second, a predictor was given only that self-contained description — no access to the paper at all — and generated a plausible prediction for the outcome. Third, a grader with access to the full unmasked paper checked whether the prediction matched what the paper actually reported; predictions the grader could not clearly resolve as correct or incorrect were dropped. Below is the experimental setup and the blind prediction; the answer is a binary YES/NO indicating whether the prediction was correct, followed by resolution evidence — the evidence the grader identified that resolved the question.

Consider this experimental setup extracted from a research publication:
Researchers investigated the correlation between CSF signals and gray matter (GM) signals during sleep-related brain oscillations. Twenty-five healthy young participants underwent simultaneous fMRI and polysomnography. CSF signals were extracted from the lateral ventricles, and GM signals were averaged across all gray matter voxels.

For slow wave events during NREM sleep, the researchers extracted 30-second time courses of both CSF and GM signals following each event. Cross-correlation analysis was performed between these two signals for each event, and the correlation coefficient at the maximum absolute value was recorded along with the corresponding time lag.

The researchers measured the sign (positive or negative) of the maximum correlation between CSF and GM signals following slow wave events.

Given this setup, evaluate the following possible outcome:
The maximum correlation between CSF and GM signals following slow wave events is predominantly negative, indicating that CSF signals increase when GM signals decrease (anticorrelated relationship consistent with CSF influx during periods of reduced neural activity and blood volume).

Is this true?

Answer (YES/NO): YES